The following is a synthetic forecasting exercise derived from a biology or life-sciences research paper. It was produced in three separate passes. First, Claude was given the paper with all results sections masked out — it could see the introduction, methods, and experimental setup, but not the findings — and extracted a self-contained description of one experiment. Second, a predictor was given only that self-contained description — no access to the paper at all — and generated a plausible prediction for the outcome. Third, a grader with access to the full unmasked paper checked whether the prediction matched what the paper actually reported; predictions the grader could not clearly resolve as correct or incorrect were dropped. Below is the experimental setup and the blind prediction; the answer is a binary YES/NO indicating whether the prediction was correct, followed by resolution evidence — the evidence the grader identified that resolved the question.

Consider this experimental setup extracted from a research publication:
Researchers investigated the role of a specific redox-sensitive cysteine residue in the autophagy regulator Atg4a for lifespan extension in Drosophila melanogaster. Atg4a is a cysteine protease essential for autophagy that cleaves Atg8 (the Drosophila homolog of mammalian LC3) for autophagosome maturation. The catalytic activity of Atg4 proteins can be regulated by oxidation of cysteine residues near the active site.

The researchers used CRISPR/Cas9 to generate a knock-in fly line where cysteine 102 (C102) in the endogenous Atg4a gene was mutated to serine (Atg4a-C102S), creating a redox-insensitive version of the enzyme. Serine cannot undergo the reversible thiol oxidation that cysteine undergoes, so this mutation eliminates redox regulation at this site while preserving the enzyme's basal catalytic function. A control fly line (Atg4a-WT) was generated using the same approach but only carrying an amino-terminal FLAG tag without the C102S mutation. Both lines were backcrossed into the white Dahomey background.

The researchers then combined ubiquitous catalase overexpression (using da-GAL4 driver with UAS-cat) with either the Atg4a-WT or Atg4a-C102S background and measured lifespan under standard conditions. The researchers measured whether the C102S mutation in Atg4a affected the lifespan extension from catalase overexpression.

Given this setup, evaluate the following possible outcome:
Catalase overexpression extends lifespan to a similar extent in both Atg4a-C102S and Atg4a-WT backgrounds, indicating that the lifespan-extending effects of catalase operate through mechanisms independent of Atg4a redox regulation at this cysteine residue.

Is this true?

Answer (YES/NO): NO